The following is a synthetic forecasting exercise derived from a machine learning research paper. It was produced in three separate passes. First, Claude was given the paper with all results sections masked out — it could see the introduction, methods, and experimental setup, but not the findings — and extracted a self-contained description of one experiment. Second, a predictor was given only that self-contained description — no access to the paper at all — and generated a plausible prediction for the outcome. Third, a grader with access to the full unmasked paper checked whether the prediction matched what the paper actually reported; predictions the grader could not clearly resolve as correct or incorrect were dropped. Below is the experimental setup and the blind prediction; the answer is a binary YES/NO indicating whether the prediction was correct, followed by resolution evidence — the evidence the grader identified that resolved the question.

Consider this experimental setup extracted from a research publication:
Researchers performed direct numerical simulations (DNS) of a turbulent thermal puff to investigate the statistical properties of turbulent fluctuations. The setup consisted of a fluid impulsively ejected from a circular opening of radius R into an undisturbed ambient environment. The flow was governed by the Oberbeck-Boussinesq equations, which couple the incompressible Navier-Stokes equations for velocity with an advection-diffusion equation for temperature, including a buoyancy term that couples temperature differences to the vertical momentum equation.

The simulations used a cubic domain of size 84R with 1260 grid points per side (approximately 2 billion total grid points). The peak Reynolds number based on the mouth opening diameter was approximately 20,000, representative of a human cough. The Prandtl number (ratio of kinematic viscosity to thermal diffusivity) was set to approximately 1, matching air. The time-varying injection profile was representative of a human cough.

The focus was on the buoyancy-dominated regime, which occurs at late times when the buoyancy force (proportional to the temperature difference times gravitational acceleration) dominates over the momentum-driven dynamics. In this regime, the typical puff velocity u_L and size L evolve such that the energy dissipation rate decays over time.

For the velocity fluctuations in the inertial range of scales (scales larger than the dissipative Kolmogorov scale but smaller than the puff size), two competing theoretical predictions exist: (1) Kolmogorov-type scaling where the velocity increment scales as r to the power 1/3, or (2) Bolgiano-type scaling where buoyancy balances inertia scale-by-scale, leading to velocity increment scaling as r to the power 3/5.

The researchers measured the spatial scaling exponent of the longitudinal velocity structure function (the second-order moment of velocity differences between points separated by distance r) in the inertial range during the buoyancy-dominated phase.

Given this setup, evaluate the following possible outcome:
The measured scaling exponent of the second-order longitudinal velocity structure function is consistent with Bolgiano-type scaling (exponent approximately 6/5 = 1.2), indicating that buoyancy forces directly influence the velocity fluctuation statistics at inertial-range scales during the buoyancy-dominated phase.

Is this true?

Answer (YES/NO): NO